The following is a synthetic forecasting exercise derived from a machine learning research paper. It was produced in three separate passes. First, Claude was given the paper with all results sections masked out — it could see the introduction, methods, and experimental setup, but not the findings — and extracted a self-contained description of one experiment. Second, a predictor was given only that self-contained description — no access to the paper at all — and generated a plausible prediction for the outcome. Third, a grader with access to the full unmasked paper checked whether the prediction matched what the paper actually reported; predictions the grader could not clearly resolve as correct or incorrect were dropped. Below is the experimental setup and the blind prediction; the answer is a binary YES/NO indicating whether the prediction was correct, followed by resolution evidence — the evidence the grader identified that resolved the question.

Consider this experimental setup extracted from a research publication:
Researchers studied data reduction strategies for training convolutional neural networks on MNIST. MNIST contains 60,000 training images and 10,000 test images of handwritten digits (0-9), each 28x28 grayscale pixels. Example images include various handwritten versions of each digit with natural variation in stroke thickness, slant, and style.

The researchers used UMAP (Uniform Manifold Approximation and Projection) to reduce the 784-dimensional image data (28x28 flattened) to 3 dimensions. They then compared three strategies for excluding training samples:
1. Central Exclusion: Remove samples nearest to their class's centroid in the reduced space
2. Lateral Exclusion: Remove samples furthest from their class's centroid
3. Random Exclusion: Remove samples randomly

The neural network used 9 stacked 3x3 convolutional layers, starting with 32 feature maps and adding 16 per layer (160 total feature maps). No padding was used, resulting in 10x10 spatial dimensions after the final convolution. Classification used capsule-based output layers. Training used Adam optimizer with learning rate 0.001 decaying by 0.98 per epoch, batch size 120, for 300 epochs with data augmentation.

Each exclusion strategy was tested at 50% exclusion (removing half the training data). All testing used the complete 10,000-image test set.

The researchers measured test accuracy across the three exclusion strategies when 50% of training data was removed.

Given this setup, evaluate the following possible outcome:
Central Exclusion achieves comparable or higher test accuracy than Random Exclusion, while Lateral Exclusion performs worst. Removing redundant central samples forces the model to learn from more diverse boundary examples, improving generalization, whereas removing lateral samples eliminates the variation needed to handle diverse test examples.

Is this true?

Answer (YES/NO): YES